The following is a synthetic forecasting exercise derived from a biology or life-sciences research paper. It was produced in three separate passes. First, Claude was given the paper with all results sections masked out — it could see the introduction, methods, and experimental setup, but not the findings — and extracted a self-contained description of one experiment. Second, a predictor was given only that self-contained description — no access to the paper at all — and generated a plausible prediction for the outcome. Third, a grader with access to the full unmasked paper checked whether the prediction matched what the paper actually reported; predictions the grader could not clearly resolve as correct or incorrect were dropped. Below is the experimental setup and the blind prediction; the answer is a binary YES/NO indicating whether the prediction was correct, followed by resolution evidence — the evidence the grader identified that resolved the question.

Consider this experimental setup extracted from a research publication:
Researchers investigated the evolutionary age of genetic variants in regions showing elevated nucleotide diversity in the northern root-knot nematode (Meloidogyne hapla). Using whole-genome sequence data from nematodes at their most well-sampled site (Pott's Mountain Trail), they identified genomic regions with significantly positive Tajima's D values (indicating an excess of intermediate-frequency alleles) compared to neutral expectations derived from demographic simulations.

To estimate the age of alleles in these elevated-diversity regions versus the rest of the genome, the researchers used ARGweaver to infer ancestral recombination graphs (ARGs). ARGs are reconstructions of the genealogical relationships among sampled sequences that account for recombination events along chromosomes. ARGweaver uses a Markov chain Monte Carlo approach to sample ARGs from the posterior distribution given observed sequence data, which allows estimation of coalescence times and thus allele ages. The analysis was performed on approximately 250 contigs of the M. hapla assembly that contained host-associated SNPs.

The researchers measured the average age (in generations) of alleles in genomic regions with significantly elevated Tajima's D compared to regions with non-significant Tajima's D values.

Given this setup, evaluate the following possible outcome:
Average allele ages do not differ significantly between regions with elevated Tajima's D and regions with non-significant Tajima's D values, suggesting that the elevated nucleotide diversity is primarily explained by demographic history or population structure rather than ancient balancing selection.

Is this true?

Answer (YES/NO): NO